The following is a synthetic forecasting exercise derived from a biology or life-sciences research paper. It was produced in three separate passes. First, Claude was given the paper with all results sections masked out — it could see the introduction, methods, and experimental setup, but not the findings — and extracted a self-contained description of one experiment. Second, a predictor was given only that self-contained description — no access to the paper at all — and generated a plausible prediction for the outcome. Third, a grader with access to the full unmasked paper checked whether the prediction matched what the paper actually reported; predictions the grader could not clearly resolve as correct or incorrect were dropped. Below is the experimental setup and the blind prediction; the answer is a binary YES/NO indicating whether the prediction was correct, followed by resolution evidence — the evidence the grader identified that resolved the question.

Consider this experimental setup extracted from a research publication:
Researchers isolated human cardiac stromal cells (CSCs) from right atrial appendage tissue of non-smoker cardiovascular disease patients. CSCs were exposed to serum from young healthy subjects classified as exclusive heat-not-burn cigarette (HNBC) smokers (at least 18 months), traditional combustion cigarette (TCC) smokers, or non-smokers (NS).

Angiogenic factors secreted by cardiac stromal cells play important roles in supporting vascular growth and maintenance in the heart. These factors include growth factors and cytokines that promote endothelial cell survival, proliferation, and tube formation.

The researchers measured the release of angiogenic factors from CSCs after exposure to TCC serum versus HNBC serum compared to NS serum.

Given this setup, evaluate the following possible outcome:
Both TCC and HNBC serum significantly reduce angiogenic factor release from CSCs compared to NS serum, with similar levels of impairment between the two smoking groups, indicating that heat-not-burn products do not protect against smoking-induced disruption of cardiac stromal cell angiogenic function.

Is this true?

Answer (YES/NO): YES